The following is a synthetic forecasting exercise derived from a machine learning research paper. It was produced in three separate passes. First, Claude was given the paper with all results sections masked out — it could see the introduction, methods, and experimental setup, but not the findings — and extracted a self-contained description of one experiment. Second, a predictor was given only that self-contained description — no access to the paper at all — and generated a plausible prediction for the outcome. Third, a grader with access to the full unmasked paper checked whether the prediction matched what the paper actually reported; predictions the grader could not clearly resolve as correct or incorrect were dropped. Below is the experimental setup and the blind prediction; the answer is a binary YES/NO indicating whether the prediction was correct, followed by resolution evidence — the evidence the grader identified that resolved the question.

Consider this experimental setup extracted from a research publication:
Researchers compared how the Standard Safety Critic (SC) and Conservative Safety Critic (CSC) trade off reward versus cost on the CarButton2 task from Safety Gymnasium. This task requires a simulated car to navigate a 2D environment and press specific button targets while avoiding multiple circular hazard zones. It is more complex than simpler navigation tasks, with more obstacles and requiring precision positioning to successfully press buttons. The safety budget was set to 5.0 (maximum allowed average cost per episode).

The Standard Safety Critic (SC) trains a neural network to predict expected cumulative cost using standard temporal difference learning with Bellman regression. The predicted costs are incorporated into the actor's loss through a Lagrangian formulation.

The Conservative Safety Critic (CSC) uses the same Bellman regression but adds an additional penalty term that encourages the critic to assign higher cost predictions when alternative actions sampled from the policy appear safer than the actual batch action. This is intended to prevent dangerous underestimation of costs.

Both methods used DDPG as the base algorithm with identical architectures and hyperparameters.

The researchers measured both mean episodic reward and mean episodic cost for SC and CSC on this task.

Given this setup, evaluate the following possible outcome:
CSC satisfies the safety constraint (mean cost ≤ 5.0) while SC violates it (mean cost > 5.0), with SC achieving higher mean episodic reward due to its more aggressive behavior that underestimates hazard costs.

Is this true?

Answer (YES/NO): NO